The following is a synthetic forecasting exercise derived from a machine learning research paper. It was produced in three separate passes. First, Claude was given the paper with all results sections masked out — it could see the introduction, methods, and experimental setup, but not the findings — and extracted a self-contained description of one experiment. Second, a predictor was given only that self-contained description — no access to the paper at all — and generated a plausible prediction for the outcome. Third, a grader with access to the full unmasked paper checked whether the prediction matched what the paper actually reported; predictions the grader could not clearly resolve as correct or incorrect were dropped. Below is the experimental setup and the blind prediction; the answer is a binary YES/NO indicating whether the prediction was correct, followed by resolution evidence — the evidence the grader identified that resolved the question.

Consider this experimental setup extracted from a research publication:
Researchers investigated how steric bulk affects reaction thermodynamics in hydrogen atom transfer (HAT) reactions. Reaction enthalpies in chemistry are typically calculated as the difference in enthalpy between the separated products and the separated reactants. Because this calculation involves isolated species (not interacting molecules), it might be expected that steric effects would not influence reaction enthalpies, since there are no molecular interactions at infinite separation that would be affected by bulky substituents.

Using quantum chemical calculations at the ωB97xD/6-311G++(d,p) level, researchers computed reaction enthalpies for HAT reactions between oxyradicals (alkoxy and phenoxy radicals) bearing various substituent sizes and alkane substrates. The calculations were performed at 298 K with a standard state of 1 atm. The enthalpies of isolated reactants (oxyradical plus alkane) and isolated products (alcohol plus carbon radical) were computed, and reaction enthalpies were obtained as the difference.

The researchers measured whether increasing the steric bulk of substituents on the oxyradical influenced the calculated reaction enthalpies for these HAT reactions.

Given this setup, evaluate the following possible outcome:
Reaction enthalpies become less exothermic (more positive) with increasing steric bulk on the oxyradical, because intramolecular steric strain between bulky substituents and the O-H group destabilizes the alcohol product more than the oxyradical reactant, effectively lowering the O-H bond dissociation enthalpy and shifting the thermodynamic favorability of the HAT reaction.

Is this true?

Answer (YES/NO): YES